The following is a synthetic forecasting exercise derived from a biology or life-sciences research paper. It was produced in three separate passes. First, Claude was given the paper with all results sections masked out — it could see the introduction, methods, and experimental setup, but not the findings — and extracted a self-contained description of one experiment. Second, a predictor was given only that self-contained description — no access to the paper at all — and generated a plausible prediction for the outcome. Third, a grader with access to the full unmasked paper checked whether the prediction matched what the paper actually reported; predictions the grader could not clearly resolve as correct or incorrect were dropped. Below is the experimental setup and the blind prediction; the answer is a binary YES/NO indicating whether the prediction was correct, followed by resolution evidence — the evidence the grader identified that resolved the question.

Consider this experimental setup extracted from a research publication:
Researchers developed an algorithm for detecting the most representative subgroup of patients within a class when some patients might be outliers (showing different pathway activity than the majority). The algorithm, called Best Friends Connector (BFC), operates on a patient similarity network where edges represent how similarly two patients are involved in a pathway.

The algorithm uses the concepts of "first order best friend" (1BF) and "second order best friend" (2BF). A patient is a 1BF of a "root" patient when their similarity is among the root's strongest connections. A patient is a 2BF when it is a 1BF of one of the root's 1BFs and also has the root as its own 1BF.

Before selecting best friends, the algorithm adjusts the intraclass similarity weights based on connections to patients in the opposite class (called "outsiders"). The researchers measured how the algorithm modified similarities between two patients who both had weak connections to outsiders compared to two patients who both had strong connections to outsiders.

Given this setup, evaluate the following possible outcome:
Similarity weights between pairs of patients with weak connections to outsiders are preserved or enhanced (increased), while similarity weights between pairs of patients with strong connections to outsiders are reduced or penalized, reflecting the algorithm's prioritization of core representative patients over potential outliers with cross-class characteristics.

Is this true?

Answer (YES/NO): YES